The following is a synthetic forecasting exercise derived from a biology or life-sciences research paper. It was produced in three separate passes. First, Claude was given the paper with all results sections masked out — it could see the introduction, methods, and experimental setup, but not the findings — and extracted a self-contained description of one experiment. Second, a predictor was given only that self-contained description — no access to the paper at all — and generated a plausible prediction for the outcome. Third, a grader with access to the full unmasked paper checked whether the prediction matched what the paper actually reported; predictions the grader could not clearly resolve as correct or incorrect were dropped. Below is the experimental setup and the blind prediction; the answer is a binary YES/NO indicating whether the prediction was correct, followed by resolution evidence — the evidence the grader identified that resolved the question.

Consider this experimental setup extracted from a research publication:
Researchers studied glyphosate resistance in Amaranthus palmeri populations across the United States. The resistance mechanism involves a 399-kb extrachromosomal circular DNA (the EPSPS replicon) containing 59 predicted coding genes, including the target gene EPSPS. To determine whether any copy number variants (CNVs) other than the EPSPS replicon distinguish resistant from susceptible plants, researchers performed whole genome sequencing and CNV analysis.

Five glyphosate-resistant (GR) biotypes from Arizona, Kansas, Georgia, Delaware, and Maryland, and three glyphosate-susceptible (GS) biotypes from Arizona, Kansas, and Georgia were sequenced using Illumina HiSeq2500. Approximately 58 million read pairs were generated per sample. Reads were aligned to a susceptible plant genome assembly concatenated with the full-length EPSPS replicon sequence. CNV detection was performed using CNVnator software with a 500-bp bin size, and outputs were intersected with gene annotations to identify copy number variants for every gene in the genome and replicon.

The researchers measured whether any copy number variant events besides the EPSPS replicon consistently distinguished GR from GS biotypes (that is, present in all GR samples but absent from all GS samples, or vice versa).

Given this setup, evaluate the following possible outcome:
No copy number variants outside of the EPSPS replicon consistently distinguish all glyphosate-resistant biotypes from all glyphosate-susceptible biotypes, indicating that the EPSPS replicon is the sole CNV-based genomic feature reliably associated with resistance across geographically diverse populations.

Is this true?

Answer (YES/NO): YES